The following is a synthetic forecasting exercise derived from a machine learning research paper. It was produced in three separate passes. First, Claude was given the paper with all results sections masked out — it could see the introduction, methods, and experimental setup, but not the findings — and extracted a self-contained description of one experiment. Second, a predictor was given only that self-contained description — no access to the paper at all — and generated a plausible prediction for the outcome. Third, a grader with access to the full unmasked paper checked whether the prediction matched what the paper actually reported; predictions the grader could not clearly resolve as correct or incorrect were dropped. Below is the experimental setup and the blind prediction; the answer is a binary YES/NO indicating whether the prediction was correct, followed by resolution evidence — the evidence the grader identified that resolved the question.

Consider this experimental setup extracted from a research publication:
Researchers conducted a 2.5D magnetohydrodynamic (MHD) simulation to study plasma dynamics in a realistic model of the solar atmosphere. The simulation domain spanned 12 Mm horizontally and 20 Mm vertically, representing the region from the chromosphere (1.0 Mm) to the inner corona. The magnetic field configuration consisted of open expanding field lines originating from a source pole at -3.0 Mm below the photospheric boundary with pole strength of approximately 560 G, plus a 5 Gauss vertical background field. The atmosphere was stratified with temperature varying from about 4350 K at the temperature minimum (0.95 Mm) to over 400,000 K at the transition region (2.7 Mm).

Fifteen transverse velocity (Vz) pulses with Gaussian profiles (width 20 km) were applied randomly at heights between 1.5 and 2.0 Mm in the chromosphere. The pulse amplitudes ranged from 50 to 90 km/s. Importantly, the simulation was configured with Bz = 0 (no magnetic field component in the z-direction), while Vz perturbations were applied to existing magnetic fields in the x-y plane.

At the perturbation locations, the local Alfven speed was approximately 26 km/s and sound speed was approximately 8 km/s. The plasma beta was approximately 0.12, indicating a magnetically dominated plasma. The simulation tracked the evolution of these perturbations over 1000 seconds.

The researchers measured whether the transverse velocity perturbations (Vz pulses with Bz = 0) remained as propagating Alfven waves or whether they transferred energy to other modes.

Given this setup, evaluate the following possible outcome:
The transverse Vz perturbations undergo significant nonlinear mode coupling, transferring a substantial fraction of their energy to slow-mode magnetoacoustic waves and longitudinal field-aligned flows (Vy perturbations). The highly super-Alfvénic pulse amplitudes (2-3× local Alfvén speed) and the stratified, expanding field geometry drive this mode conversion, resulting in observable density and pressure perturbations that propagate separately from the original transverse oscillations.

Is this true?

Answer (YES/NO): YES